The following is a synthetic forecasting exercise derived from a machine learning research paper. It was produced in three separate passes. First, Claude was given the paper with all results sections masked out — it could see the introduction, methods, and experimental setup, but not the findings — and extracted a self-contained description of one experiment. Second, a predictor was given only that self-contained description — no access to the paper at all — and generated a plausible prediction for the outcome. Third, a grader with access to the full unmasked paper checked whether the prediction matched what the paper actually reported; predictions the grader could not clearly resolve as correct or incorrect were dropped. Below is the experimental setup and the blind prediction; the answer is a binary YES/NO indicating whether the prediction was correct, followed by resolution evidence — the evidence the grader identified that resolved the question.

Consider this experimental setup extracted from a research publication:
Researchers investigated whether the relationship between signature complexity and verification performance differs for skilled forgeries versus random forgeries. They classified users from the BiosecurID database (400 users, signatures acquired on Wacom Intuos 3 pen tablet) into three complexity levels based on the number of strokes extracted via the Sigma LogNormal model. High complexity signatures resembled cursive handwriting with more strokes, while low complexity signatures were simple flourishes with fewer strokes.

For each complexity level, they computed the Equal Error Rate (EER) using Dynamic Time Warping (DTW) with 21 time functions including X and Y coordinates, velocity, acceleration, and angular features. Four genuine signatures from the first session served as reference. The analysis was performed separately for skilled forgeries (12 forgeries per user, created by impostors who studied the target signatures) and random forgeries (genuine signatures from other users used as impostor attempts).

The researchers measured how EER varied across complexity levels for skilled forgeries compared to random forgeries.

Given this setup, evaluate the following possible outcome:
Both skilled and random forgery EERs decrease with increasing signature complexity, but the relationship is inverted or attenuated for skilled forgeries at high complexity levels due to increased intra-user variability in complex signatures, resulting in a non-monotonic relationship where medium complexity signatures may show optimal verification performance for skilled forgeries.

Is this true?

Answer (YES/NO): NO